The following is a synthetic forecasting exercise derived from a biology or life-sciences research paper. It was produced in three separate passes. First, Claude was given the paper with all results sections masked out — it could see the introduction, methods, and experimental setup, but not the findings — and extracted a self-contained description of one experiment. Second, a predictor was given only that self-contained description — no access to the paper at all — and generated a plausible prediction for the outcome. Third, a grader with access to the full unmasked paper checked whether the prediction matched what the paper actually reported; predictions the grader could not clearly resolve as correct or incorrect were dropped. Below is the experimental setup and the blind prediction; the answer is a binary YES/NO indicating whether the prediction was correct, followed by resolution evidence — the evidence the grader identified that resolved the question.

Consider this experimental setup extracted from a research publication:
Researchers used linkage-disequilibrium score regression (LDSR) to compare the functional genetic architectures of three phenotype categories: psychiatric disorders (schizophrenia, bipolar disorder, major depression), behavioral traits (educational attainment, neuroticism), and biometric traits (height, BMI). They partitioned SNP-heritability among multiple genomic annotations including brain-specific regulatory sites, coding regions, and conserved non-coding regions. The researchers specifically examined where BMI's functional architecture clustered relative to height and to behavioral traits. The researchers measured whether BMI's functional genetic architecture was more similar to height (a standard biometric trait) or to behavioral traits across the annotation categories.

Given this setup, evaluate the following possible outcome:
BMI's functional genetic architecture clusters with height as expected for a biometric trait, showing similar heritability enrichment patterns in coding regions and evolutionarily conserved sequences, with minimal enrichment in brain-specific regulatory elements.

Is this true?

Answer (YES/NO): NO